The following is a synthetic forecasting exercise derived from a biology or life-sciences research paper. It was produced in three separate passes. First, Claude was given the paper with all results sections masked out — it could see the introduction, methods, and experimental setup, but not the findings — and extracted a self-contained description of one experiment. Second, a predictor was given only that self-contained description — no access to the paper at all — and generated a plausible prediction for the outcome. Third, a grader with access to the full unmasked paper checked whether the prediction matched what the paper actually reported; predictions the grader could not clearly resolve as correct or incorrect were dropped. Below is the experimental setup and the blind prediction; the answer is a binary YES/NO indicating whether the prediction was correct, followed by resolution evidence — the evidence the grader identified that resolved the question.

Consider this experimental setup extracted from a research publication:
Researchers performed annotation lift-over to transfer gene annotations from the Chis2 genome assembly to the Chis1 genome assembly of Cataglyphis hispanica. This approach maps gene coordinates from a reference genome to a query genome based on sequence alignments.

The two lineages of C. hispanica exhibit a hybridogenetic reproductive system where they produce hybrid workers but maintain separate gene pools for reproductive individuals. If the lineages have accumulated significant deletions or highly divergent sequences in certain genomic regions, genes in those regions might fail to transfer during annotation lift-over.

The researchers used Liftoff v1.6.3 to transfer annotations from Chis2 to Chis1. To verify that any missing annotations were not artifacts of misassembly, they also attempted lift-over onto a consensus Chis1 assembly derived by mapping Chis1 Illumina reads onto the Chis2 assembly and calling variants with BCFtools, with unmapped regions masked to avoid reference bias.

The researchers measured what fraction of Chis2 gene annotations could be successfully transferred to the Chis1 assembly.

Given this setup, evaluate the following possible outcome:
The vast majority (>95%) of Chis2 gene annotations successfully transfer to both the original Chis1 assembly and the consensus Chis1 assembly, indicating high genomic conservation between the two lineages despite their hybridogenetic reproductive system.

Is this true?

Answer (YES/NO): YES